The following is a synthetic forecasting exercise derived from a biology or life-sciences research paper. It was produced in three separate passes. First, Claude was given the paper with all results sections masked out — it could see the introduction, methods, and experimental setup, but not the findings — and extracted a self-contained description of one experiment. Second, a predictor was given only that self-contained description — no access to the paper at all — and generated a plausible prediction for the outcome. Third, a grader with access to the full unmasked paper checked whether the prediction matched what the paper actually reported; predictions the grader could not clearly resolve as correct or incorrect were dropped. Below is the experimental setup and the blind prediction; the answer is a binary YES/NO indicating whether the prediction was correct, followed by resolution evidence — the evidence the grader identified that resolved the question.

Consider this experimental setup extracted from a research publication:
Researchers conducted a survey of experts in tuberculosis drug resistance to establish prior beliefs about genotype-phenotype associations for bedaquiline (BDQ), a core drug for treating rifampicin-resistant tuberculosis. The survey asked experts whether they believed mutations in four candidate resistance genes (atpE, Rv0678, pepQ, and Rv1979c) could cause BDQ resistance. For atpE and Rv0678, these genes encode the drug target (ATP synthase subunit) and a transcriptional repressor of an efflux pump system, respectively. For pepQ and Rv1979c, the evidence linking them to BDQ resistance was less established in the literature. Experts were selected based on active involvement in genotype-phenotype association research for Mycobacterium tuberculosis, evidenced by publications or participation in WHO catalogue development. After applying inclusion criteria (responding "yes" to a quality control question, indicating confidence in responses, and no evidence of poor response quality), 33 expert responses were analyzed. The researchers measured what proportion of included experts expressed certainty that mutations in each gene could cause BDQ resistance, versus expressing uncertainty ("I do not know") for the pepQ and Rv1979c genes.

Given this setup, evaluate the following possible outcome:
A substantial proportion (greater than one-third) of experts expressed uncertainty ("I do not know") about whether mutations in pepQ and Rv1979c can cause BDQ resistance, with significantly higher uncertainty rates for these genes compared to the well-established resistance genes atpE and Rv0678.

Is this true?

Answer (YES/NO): YES